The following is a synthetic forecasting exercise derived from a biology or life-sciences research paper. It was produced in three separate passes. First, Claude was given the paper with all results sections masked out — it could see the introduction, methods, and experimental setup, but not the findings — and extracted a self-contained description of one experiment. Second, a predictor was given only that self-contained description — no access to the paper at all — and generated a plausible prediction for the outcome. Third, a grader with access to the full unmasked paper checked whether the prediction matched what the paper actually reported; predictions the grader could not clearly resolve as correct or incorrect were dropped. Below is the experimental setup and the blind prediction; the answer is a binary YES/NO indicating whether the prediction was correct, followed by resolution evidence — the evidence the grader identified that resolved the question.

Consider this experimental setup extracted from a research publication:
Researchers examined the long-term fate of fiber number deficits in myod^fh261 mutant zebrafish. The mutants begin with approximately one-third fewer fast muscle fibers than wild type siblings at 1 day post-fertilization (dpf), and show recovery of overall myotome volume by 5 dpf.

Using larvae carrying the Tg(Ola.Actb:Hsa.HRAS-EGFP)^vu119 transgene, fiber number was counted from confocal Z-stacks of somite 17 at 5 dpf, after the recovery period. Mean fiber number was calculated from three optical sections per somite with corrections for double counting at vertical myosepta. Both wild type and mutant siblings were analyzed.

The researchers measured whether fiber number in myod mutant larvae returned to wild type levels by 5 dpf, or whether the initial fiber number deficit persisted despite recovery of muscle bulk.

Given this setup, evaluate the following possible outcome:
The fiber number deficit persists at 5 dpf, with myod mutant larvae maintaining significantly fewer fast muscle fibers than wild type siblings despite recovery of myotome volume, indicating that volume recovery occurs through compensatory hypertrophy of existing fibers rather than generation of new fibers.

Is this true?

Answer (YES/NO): YES